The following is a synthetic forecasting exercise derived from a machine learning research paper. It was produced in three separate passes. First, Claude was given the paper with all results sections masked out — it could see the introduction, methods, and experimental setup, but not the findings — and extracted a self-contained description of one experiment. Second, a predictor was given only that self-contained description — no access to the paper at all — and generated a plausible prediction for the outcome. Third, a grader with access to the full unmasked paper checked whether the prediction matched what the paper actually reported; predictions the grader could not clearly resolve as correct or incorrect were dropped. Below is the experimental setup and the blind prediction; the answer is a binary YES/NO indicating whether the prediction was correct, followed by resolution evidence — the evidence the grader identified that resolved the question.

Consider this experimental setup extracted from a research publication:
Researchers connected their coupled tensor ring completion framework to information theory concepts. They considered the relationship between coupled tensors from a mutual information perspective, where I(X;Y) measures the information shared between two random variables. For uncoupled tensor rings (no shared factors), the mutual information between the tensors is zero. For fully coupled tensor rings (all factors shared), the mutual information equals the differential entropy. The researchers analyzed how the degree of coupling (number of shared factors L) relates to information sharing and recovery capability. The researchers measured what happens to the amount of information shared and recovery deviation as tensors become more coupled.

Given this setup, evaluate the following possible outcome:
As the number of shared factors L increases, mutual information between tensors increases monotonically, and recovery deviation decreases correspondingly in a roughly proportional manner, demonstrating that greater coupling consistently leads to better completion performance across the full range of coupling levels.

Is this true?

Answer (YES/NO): NO